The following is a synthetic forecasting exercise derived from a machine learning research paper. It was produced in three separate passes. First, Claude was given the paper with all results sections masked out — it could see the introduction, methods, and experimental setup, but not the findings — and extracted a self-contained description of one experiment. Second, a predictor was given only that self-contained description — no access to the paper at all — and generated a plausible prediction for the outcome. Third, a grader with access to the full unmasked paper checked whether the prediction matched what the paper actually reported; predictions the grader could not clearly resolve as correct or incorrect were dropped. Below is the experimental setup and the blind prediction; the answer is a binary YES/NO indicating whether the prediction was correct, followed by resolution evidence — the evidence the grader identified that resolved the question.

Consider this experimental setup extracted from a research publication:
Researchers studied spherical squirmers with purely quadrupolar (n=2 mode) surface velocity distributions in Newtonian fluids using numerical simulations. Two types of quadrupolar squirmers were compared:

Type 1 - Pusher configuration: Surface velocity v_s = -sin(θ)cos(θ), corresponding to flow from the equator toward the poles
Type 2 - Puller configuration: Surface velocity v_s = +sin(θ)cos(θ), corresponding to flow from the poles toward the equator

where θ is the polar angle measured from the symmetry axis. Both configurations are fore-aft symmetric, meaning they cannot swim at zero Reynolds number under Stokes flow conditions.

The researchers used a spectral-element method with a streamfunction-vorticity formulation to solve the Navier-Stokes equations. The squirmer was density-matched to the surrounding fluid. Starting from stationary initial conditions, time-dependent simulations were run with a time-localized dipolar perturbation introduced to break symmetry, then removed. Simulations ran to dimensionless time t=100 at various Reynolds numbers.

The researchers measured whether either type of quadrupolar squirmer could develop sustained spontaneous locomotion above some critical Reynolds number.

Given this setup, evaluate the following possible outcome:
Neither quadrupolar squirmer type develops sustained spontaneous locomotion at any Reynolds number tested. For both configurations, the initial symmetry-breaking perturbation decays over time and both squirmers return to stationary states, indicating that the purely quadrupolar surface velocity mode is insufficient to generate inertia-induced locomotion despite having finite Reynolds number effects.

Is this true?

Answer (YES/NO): NO